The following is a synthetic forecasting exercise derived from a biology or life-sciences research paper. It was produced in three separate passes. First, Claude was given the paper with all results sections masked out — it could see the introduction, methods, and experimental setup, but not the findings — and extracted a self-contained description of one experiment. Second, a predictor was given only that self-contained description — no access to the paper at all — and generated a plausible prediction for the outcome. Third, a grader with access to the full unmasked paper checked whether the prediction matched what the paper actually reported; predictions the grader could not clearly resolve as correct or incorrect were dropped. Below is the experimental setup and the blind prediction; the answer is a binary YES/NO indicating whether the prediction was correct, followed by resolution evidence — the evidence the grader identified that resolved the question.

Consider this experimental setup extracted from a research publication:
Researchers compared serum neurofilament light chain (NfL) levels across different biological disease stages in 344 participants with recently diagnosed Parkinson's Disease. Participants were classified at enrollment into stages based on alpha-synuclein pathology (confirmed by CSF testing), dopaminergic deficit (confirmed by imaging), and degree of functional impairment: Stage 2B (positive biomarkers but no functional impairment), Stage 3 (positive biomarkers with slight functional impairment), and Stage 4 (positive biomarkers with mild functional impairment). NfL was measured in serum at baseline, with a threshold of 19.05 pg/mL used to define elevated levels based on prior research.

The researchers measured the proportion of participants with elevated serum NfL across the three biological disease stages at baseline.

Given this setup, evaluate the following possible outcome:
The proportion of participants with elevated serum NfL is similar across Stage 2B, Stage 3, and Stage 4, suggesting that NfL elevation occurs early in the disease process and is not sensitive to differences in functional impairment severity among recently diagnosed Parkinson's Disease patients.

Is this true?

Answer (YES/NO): NO